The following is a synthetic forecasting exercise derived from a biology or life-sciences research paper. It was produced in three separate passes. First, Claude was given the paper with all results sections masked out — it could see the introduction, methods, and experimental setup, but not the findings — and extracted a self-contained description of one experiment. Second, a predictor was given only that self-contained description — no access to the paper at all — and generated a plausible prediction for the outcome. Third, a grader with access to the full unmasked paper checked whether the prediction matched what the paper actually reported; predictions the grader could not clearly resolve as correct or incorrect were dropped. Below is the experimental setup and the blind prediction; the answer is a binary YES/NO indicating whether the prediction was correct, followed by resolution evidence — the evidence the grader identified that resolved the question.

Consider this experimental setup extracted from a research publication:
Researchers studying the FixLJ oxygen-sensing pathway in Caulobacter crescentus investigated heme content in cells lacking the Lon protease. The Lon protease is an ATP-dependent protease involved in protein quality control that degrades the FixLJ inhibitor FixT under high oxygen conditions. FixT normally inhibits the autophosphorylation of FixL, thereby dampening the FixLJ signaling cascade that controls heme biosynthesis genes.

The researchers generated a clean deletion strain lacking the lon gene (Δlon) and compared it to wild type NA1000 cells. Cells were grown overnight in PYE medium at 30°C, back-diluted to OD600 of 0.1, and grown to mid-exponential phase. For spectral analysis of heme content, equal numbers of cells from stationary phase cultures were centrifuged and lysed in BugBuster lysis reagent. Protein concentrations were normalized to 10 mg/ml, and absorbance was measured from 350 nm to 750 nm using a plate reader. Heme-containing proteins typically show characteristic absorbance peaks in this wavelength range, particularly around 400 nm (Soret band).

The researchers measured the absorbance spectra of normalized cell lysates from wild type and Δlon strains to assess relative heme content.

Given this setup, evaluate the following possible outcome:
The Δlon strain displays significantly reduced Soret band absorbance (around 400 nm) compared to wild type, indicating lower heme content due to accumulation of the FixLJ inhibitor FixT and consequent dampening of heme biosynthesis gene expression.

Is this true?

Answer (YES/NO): YES